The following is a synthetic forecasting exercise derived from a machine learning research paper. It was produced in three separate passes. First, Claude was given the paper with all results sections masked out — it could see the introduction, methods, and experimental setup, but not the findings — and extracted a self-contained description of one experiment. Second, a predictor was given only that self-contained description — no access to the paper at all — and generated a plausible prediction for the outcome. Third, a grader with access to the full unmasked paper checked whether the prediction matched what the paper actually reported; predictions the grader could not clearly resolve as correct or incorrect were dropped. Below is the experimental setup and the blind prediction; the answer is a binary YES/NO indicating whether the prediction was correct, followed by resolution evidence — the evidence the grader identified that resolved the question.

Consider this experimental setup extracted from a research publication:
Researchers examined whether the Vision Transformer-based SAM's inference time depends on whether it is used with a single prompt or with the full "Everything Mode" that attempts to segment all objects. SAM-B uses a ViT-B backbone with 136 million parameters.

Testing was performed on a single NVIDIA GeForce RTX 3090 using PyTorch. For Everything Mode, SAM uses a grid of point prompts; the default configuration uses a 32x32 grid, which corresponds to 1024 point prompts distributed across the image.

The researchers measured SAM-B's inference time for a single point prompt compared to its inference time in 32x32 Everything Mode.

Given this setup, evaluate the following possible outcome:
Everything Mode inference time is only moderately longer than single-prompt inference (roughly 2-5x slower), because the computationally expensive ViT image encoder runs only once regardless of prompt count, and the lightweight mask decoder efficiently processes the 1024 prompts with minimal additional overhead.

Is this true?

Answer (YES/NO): NO